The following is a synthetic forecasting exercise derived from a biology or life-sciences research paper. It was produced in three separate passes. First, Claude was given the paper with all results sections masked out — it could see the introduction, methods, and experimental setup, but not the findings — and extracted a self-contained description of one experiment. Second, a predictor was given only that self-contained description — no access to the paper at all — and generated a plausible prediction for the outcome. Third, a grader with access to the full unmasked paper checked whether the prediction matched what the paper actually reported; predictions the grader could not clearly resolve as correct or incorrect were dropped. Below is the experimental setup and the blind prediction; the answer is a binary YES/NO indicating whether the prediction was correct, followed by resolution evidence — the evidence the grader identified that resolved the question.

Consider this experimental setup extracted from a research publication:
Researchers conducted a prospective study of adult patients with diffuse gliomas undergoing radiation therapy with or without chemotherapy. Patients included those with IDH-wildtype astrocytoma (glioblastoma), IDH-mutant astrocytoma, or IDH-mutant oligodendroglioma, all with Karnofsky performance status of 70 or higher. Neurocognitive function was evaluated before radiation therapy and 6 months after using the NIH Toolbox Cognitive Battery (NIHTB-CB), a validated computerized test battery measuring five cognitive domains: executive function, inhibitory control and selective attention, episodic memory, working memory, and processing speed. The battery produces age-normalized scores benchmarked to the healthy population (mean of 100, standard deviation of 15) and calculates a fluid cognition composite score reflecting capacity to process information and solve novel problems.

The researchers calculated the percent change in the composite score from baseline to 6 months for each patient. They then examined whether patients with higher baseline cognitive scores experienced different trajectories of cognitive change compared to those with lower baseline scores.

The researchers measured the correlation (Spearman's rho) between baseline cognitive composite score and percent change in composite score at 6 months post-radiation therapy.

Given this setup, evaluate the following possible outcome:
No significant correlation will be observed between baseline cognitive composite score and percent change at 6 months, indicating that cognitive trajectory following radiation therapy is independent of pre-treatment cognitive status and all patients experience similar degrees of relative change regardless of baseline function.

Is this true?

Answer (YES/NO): YES